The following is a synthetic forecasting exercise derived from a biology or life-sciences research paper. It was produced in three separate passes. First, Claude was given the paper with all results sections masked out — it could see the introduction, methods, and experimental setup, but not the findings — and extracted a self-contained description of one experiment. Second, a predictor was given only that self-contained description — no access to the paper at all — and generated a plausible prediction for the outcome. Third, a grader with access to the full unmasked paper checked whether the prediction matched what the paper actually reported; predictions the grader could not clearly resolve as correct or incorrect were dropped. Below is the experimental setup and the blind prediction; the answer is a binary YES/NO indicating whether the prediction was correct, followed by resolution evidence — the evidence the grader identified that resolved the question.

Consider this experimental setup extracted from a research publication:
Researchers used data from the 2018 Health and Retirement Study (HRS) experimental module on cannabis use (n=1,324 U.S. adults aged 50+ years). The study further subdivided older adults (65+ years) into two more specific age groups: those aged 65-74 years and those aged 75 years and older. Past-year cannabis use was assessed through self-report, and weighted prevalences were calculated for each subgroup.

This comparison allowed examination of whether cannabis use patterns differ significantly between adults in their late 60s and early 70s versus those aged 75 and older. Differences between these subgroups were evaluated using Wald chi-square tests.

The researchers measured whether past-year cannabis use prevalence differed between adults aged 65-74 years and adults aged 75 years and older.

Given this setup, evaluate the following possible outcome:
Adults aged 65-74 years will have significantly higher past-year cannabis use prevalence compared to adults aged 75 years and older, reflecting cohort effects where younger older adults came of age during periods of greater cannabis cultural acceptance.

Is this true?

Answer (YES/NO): YES